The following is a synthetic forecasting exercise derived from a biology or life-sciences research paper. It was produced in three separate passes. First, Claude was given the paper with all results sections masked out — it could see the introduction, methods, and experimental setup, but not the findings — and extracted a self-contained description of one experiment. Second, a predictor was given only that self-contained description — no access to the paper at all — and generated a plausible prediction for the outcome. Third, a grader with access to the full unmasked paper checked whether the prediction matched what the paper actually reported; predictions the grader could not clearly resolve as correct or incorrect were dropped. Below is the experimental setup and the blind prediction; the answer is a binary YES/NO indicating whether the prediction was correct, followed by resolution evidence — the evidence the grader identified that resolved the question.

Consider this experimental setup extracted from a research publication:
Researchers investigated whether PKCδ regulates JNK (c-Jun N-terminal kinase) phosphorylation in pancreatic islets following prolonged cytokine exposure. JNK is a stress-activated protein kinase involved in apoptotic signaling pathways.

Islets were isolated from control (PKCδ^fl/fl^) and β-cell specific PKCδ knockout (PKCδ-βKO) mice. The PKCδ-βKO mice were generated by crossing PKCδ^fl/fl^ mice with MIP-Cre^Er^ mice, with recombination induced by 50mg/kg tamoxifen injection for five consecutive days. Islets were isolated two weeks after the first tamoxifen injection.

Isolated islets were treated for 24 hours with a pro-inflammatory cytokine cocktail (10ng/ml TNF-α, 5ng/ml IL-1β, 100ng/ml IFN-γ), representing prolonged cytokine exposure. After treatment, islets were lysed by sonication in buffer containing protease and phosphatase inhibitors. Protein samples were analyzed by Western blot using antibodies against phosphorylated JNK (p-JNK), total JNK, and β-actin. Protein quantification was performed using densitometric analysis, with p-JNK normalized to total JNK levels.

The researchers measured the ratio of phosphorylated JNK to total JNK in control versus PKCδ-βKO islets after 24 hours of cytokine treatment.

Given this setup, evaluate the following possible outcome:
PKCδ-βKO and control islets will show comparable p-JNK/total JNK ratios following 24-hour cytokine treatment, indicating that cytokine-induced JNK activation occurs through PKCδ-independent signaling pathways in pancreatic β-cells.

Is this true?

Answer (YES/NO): YES